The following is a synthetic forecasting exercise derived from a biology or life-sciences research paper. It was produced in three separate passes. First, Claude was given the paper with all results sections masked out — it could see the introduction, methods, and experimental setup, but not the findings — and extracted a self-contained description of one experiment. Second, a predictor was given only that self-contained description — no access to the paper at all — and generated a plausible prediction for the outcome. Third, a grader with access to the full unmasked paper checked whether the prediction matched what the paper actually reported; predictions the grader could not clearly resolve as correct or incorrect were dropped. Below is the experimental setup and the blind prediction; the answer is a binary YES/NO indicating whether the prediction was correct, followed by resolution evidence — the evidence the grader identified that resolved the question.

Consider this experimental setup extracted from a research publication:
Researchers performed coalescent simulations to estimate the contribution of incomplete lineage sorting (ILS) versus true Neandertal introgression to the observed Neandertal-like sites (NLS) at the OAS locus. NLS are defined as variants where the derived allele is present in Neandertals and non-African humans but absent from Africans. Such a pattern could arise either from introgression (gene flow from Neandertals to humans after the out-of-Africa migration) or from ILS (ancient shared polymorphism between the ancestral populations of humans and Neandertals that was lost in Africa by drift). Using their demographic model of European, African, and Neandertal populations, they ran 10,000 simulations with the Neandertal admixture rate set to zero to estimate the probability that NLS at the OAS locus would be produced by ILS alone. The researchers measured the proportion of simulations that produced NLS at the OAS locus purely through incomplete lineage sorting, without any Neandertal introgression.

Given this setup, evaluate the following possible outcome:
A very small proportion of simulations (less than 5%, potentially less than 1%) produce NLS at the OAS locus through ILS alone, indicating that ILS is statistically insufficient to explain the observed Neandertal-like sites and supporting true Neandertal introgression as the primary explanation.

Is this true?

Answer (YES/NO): YES